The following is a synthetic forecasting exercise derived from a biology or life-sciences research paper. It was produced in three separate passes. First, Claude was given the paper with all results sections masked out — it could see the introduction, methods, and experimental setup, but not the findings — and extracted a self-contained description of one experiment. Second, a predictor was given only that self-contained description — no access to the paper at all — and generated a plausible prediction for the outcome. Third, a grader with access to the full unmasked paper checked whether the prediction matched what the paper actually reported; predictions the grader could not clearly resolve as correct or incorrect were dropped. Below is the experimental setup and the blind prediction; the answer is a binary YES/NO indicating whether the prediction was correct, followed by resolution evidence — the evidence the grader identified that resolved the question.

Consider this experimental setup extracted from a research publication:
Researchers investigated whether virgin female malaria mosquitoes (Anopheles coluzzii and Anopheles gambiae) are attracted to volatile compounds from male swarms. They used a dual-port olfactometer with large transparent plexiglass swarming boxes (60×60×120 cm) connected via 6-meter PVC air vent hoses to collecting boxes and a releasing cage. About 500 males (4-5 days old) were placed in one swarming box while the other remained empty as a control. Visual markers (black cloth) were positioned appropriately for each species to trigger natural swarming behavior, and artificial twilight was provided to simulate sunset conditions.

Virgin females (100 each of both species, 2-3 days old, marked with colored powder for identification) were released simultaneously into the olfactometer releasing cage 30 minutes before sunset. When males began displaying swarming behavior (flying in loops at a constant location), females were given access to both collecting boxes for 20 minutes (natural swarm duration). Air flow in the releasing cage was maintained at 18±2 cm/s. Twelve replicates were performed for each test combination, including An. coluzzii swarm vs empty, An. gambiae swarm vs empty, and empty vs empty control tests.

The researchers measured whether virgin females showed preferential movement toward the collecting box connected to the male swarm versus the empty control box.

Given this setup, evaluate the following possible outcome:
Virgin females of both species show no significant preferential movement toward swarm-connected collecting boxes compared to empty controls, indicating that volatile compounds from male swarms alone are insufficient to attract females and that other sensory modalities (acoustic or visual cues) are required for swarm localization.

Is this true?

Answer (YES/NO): YES